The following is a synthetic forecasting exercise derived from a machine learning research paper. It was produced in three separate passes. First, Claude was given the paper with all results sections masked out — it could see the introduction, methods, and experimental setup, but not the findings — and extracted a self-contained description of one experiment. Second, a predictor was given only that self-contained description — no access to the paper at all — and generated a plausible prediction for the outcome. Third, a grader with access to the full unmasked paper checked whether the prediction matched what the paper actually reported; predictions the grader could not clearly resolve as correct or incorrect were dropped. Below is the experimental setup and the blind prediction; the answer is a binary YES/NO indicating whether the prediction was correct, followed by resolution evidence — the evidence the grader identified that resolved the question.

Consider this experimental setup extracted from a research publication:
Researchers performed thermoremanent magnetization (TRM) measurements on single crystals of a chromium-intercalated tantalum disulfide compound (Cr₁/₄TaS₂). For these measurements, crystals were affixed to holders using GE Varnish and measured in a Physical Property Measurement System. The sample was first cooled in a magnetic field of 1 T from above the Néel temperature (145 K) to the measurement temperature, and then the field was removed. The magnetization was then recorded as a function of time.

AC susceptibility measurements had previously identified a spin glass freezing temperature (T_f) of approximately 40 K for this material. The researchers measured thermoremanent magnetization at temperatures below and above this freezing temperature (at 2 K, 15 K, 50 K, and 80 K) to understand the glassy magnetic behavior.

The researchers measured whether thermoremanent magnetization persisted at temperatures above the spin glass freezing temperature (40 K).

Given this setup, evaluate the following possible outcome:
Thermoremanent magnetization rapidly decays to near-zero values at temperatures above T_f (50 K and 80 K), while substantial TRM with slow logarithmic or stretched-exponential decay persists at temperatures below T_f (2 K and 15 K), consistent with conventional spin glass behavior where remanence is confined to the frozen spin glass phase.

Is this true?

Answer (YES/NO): NO